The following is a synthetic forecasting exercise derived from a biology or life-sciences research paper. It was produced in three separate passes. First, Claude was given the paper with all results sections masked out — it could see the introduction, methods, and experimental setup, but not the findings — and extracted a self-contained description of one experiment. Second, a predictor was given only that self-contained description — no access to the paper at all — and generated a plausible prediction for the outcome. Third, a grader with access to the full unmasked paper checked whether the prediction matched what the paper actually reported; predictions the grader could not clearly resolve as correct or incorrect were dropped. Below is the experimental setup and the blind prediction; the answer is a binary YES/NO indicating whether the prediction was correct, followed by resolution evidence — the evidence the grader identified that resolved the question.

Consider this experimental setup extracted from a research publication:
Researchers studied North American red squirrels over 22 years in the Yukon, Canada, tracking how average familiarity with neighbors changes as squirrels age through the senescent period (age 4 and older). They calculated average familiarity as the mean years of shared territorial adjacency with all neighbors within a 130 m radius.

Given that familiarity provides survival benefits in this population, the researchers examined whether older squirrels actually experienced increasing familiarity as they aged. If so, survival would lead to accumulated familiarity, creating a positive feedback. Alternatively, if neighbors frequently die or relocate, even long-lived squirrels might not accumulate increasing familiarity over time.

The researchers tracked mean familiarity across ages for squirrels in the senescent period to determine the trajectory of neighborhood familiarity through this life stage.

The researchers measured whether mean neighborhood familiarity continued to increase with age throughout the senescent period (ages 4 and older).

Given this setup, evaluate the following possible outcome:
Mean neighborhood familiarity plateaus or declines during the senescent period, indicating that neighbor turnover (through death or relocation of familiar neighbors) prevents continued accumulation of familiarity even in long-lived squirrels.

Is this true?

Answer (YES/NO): YES